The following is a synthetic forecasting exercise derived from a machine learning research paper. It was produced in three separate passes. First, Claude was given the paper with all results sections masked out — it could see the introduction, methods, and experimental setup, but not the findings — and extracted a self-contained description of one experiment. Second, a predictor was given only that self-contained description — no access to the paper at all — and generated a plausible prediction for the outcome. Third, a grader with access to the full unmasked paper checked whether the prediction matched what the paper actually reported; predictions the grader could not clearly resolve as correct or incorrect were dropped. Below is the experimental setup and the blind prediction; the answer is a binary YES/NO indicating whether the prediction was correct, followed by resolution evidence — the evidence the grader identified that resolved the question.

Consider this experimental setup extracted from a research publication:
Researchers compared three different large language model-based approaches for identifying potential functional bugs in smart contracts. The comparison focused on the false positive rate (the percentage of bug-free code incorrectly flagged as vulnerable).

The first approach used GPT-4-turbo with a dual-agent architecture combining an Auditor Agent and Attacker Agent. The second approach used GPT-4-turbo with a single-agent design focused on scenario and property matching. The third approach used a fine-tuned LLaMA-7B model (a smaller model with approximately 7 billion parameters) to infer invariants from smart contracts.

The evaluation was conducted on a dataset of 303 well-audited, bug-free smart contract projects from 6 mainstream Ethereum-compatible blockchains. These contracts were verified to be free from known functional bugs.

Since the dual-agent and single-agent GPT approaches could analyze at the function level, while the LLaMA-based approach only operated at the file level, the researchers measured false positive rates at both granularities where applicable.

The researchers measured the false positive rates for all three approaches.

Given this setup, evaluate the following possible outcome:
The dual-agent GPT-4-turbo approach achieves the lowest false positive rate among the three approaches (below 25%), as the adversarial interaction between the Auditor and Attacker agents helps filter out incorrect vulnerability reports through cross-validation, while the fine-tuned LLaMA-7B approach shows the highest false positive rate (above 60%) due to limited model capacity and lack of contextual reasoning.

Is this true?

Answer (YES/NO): YES